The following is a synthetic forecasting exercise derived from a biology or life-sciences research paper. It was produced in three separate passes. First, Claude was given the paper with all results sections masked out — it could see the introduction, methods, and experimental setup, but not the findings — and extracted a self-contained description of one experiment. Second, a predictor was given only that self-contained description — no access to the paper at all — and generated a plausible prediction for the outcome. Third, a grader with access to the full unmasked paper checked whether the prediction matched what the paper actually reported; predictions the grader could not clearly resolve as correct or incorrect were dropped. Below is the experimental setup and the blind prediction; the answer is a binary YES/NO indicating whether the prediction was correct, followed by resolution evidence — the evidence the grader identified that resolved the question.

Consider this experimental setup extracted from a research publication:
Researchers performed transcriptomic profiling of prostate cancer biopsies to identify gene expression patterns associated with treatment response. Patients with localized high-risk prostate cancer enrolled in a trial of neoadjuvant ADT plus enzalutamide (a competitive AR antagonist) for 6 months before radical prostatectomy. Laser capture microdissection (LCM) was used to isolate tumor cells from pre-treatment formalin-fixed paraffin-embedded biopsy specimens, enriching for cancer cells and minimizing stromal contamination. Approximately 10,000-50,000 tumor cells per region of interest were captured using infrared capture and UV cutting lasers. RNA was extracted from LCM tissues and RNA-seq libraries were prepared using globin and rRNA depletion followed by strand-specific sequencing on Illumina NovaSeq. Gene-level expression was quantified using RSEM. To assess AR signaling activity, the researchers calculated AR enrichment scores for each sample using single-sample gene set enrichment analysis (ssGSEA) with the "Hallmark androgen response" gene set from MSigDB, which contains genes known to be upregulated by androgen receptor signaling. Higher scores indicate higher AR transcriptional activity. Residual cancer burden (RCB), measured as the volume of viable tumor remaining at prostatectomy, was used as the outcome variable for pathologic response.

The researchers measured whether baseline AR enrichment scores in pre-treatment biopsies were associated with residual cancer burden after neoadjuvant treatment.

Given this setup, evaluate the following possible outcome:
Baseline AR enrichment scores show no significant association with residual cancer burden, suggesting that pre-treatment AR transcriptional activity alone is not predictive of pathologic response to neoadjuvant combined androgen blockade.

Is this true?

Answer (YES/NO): NO